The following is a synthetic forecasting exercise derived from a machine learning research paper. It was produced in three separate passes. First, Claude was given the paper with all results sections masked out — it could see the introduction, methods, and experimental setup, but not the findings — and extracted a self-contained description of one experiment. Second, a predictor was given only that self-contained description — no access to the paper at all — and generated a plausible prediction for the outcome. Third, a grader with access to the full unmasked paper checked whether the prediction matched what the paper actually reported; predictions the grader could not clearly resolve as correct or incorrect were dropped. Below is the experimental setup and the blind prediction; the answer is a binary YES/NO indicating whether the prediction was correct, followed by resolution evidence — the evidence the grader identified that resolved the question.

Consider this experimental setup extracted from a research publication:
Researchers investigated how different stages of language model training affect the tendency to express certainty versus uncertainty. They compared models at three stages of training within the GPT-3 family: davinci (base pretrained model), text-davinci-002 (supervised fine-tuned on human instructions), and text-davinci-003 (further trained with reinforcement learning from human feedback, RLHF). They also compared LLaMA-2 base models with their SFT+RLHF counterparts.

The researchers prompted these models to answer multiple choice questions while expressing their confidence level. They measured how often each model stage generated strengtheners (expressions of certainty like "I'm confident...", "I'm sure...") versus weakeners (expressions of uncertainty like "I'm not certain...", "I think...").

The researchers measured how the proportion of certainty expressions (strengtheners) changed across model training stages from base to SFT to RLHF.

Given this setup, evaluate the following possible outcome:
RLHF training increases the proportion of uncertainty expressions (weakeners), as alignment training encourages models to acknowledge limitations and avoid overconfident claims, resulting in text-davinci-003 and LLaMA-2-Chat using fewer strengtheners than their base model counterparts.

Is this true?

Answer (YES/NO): NO